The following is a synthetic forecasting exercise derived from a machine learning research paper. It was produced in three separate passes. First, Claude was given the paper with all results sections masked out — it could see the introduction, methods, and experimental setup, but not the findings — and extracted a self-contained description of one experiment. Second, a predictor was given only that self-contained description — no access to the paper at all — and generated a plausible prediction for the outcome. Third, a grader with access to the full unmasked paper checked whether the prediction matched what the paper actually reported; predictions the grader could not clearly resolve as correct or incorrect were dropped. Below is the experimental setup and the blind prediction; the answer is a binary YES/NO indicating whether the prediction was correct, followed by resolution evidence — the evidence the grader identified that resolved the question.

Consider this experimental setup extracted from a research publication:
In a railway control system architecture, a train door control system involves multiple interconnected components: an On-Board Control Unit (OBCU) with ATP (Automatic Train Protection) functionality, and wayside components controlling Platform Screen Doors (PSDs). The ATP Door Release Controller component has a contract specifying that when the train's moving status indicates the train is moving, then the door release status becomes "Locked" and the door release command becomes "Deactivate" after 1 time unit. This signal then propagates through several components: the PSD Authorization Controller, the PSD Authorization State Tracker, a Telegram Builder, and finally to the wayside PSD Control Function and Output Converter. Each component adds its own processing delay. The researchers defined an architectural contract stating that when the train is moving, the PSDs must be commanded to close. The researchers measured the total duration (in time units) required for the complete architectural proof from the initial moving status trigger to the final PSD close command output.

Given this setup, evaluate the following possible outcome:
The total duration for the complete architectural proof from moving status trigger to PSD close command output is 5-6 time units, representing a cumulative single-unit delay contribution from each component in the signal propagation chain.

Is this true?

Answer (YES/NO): NO